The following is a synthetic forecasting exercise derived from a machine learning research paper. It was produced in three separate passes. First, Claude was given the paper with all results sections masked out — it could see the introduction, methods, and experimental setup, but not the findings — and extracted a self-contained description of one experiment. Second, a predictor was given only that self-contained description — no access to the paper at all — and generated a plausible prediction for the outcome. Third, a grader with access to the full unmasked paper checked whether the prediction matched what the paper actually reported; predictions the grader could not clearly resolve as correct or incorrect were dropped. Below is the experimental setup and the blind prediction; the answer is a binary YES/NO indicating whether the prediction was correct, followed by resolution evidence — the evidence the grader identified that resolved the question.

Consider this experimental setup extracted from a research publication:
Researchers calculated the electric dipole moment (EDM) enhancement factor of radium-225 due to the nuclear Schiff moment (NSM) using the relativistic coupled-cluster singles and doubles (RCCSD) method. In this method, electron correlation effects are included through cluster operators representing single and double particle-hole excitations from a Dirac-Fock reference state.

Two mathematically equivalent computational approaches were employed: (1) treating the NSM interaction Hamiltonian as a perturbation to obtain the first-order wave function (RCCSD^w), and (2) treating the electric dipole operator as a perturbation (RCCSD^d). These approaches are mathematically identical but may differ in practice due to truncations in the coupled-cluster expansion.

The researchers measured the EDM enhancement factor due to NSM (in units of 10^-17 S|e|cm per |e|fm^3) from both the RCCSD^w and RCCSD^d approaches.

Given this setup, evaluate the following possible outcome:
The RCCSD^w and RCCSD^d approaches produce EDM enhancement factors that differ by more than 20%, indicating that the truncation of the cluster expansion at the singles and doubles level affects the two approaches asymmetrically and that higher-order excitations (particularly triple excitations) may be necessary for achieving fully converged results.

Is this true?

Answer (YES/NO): NO